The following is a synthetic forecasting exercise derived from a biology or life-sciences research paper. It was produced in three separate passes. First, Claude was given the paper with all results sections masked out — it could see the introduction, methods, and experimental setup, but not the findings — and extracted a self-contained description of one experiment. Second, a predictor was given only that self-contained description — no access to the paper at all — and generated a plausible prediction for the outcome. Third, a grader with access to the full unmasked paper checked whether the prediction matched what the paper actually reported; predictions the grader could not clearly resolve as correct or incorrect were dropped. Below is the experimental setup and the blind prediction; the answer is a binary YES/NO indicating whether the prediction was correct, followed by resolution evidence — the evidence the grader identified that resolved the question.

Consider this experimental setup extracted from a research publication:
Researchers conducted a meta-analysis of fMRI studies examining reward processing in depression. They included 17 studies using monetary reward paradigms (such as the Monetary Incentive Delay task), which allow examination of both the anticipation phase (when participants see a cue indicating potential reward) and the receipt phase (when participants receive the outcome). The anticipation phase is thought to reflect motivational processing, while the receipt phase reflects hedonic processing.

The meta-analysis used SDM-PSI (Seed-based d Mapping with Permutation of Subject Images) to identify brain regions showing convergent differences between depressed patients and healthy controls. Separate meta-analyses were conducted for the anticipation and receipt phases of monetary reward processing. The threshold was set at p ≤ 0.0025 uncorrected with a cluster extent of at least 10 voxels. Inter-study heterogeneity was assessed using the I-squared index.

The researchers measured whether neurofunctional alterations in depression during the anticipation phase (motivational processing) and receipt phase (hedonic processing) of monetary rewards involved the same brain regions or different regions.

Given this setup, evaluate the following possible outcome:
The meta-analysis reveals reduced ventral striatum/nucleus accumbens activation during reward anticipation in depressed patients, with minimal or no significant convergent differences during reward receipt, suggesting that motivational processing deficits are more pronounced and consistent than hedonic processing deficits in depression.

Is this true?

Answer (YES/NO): NO